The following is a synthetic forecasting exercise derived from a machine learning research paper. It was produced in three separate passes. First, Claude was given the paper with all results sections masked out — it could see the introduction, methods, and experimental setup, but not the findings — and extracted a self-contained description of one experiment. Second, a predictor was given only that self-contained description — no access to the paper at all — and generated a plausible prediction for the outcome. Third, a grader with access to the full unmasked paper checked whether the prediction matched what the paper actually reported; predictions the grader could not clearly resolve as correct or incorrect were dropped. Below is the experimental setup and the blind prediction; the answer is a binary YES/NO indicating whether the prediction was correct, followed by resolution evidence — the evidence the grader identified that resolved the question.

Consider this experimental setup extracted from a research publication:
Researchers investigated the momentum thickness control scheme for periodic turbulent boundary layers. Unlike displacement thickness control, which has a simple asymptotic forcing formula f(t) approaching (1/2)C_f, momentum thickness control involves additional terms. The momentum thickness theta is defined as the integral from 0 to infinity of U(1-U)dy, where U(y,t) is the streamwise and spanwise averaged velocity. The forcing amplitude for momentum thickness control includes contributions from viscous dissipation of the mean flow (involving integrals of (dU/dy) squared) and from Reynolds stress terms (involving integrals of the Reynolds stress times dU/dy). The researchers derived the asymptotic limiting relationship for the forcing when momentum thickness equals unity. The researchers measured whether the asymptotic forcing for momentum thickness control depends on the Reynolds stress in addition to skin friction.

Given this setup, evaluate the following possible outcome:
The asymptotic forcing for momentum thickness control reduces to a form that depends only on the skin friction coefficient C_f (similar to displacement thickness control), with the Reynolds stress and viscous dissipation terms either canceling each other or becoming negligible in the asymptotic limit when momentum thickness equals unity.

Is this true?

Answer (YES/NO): NO